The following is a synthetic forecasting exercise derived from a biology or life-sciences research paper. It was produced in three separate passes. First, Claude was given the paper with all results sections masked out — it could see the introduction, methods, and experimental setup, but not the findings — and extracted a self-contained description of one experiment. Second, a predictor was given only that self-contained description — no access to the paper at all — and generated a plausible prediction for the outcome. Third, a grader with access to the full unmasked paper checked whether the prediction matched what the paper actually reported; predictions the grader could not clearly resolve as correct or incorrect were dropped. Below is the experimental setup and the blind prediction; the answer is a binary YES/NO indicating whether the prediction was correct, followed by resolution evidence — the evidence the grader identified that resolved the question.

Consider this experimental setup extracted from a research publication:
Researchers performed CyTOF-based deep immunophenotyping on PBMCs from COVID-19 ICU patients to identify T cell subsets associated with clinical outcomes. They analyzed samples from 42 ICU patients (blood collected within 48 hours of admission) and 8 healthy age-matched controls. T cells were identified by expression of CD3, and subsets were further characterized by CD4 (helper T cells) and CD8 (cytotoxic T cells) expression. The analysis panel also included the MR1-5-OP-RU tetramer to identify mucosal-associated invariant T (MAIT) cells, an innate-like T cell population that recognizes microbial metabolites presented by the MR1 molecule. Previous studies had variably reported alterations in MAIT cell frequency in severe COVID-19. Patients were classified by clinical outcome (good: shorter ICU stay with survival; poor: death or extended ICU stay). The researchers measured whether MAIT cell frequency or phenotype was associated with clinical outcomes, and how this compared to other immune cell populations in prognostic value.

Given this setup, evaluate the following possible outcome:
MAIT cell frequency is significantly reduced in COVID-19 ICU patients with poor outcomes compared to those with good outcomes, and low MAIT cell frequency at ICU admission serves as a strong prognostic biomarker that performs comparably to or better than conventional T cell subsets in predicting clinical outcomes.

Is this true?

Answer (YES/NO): NO